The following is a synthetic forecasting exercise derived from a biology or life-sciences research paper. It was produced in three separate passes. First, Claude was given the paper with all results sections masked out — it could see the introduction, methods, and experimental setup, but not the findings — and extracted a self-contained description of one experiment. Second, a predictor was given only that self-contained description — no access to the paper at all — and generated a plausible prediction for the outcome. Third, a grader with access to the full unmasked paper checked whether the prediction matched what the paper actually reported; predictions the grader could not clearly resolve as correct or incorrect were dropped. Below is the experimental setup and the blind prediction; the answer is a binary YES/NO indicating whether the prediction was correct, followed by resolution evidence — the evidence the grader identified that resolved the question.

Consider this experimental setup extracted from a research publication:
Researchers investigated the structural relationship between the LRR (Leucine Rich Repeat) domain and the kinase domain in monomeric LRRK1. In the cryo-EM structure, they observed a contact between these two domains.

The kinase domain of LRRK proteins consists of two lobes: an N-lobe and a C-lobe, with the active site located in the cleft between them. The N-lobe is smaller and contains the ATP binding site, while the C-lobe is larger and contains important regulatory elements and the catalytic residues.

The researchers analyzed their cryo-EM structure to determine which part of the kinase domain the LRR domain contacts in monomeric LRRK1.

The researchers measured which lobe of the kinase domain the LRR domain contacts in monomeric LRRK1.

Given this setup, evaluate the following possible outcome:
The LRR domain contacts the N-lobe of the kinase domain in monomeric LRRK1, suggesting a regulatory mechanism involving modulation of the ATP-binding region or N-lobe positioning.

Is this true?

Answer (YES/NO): NO